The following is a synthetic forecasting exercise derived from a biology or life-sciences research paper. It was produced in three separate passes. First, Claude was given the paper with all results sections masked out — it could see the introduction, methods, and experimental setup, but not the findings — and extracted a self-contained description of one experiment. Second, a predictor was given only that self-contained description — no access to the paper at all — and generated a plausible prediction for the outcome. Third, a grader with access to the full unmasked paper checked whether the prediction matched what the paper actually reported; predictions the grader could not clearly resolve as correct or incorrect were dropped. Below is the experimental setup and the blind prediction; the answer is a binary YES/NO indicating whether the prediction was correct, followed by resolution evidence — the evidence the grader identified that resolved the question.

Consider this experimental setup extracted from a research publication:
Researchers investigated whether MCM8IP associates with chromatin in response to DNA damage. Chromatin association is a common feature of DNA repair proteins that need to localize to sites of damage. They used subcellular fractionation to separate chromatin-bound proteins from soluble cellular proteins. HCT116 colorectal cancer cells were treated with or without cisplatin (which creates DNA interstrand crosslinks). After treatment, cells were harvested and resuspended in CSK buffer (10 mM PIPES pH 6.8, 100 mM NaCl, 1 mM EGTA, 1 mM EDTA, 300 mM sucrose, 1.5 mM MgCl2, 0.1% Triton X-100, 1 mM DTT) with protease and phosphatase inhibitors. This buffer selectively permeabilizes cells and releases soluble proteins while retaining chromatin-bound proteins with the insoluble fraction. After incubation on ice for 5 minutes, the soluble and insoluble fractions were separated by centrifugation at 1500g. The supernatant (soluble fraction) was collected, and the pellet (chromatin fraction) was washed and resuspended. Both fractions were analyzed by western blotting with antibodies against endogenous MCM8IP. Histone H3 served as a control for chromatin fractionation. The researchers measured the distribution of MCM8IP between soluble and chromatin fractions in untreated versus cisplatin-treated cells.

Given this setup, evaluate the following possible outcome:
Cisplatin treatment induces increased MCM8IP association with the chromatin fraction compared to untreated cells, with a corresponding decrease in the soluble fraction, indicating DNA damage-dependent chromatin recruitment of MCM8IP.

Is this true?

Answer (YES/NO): YES